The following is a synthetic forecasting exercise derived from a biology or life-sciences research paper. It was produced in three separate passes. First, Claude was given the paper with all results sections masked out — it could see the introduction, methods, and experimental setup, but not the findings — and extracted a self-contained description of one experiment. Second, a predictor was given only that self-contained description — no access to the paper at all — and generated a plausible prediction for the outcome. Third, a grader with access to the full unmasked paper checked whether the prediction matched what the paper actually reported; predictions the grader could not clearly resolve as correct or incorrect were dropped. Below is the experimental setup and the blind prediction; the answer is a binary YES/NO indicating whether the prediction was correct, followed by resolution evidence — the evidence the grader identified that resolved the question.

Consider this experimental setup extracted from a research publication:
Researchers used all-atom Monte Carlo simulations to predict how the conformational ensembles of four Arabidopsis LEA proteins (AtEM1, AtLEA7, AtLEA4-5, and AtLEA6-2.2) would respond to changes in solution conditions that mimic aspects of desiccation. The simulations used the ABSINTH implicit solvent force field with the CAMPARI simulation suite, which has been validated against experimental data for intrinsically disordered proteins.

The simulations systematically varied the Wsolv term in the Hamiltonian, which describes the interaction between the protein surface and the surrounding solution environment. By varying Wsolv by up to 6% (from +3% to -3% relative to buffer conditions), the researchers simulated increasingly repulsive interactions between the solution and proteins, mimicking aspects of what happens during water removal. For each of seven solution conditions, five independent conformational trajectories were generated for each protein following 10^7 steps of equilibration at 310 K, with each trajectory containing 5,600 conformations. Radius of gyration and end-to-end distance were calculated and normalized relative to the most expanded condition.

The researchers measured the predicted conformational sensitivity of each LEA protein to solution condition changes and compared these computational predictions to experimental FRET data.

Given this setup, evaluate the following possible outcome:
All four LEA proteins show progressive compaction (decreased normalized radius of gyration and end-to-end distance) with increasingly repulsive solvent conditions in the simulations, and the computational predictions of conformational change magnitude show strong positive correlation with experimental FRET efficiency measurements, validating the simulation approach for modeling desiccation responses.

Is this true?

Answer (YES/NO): NO